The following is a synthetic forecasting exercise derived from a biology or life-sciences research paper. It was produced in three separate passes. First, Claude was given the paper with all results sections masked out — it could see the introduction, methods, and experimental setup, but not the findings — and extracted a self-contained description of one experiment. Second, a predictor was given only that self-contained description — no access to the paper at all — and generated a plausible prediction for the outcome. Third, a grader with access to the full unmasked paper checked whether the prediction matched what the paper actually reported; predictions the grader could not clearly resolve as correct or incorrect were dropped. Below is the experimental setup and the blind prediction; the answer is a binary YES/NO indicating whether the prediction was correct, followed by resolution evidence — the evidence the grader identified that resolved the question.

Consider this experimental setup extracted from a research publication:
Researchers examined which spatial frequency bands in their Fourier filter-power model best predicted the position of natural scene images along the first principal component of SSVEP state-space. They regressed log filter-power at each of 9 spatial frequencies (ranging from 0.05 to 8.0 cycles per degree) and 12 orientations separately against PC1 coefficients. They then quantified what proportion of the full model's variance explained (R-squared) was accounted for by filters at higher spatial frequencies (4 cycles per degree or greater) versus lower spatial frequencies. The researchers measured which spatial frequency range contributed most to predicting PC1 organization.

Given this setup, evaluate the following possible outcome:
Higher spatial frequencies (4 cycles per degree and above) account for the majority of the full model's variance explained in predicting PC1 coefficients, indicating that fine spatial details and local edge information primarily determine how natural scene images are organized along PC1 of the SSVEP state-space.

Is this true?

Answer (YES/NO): YES